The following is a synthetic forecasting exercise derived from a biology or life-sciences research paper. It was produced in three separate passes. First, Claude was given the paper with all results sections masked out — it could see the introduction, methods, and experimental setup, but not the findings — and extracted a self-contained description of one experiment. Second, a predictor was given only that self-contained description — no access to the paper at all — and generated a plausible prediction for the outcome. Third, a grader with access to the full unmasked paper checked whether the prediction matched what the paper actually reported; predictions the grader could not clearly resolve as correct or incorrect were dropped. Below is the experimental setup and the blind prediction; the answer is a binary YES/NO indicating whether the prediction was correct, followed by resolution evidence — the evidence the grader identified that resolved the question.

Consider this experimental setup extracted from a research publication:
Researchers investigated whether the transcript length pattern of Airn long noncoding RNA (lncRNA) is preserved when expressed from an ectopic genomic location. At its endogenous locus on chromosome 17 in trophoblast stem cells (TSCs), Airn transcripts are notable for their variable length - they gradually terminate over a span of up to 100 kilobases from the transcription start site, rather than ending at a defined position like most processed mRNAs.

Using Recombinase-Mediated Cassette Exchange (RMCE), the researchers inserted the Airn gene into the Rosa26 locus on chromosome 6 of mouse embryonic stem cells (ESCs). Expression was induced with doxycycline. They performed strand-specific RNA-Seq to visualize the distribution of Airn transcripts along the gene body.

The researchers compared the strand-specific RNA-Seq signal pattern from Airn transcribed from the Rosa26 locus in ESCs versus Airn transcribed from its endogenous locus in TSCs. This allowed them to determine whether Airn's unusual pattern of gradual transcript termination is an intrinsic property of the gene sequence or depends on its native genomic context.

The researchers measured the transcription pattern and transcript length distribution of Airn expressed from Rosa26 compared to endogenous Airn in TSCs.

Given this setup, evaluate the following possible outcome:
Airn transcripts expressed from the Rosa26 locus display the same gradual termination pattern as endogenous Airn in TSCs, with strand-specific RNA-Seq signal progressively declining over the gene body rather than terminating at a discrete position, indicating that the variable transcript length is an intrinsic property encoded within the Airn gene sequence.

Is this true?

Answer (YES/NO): YES